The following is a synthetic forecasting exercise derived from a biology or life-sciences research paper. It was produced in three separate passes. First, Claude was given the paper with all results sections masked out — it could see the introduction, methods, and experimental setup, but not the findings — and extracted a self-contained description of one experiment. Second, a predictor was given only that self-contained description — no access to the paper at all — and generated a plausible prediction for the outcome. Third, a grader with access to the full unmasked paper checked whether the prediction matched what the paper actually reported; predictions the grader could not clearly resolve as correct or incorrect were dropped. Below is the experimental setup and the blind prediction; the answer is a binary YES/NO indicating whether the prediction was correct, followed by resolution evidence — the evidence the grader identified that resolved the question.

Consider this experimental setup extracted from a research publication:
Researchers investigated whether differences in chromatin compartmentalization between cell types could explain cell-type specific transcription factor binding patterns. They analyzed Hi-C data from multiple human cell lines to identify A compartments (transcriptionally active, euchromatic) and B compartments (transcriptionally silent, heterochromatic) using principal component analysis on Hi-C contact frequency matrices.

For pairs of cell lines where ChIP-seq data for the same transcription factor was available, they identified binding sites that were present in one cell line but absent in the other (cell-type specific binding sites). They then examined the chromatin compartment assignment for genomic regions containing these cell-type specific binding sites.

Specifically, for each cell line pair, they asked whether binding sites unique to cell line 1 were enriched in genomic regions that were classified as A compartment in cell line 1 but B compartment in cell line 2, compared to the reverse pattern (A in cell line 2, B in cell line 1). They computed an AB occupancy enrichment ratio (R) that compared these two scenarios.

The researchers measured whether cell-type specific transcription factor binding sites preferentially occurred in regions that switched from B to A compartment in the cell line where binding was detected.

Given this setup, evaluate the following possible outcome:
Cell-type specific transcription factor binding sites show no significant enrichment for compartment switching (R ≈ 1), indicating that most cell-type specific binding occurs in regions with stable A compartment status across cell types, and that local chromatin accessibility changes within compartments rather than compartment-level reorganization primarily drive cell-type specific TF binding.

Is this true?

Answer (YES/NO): NO